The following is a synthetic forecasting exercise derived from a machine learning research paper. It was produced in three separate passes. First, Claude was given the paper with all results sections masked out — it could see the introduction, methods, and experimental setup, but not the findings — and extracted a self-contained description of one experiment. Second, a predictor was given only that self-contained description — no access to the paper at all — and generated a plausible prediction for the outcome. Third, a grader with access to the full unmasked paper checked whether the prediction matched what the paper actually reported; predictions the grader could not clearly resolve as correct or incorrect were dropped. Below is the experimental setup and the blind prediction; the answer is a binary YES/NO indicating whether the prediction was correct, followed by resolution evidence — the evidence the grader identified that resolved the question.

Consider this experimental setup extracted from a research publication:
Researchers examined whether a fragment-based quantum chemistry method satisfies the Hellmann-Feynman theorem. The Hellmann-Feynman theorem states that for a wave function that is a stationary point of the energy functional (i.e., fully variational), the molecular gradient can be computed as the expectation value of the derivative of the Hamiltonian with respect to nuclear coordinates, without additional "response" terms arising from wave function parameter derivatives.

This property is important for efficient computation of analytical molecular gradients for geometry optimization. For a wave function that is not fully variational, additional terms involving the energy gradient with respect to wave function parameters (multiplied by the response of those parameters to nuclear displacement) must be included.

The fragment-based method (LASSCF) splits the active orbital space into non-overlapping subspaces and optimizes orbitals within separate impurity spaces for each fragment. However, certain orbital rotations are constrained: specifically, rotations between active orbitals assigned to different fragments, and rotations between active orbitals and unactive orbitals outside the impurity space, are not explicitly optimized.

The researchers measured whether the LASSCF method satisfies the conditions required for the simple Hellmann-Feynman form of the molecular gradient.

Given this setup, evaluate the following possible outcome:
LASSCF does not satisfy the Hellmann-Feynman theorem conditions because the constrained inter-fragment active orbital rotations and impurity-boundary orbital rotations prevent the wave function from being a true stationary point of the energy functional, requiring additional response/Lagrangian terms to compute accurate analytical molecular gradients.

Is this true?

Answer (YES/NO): YES